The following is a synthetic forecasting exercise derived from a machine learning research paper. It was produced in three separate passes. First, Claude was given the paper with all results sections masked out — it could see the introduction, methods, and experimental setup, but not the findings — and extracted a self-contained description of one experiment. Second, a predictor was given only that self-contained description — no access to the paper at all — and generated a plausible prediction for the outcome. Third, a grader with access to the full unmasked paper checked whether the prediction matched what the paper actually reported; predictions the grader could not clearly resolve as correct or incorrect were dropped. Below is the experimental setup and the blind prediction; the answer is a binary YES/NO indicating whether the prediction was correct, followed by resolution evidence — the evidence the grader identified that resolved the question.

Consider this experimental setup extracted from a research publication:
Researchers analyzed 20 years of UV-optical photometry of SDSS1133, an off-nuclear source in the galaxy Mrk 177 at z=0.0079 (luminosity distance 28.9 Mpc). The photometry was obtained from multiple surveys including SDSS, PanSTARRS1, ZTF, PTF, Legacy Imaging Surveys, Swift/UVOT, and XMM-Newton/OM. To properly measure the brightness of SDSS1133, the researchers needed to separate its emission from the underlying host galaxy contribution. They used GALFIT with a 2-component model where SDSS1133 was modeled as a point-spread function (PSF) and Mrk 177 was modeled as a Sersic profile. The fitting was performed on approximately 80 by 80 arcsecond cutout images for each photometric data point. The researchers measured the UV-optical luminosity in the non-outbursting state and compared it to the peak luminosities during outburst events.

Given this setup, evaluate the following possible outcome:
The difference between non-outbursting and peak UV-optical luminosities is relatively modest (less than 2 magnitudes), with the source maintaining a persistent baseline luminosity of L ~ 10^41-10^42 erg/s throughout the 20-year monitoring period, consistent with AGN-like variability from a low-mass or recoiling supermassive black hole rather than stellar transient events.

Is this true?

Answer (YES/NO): NO